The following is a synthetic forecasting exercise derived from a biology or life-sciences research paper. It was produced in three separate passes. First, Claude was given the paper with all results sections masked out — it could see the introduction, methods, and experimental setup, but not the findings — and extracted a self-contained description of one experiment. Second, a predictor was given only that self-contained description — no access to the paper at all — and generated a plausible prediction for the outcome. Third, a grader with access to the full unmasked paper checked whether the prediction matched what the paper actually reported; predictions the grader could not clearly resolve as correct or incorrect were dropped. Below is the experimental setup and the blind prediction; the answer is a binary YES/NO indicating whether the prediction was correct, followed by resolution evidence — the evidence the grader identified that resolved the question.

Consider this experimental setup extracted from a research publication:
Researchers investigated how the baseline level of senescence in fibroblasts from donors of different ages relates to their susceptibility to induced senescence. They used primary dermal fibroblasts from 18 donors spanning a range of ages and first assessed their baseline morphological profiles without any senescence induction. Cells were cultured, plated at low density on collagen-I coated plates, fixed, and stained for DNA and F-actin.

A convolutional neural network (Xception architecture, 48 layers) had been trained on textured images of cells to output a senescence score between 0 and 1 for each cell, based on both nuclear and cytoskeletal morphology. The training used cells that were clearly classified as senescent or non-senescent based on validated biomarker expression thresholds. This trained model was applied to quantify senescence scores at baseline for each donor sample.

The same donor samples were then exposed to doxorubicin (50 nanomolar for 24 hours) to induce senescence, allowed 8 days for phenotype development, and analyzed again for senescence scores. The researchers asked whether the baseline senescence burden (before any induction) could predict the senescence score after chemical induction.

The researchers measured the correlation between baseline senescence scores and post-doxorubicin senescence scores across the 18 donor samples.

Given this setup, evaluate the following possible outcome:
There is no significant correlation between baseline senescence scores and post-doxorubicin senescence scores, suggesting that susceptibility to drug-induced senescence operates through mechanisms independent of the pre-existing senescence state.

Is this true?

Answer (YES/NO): NO